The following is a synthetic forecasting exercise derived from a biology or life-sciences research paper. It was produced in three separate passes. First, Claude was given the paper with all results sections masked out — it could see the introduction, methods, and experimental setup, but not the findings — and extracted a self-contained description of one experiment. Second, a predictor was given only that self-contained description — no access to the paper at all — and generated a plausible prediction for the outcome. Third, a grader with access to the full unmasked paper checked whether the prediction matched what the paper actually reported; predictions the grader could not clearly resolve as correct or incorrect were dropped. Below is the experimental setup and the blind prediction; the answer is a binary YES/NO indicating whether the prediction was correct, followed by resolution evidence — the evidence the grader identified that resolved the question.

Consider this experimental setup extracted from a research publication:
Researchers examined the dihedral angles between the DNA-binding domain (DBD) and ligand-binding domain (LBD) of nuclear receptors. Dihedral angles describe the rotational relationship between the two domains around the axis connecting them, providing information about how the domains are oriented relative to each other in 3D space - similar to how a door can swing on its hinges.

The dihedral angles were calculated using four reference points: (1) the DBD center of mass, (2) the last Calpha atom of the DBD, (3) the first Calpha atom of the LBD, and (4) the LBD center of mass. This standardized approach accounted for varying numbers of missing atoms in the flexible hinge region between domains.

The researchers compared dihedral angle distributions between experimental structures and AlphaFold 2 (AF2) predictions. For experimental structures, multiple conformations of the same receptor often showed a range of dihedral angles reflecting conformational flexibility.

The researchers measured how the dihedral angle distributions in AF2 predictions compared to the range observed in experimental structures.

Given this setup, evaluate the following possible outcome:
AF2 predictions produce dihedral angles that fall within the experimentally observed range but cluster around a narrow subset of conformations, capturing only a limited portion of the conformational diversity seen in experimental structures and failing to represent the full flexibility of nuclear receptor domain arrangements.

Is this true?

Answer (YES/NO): YES